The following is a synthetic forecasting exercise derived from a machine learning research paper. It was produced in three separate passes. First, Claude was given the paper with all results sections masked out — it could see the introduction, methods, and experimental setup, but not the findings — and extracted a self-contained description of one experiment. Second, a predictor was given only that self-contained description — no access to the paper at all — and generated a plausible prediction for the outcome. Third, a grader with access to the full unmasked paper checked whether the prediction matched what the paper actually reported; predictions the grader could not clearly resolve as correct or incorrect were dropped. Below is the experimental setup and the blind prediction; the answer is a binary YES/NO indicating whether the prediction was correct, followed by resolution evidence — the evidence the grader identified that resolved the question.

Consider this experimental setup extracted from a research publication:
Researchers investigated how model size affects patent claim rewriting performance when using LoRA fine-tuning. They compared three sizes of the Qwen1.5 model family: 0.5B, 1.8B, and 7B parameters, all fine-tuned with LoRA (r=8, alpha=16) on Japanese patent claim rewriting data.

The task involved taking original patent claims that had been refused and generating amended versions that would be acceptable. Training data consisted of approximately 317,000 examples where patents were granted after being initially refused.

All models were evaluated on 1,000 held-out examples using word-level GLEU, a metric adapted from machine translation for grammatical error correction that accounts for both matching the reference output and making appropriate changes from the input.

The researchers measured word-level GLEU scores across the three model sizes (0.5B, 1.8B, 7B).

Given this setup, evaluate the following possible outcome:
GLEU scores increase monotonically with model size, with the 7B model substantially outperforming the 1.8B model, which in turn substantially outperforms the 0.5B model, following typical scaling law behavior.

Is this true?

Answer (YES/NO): NO